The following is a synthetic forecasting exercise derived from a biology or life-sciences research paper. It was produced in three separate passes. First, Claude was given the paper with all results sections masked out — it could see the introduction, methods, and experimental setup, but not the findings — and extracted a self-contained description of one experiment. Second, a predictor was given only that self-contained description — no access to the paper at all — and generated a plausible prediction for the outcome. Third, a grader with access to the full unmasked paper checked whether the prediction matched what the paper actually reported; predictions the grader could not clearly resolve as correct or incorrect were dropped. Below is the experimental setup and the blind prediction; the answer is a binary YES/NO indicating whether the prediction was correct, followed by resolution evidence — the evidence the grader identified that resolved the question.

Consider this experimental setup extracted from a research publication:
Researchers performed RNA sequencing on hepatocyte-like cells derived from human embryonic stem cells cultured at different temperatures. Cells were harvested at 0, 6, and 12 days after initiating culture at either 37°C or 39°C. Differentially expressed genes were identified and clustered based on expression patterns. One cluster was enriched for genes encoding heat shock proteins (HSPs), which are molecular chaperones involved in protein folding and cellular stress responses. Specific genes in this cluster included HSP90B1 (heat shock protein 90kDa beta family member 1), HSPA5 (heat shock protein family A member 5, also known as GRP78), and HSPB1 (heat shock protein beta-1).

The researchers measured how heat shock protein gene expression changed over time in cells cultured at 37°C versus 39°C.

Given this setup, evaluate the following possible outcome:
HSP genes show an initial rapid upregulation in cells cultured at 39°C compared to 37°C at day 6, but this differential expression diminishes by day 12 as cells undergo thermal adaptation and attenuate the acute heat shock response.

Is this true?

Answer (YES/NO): NO